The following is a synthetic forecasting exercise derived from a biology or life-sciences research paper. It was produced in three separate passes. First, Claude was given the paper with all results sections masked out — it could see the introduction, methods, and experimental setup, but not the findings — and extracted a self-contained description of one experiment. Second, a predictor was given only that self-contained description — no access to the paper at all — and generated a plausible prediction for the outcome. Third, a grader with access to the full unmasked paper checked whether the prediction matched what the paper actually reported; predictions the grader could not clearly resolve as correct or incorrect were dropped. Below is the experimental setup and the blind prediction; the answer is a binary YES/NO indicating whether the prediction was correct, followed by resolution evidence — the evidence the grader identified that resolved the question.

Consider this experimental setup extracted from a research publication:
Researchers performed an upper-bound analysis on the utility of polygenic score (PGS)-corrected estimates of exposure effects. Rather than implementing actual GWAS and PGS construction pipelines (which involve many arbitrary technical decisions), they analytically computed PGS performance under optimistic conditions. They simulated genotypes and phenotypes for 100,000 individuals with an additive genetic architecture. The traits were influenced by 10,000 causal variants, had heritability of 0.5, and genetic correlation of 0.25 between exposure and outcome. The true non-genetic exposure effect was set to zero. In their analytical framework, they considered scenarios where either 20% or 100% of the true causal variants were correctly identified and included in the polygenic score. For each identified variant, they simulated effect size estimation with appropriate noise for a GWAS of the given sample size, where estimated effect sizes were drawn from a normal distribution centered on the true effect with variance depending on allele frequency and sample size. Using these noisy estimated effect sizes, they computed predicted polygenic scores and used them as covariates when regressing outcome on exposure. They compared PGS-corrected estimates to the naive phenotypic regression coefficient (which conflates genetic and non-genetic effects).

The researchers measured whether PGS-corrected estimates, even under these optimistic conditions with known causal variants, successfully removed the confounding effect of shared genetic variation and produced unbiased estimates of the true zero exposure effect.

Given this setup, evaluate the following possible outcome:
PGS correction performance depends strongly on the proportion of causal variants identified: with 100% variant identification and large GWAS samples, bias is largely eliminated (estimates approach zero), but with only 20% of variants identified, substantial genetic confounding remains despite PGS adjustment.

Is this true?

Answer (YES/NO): NO